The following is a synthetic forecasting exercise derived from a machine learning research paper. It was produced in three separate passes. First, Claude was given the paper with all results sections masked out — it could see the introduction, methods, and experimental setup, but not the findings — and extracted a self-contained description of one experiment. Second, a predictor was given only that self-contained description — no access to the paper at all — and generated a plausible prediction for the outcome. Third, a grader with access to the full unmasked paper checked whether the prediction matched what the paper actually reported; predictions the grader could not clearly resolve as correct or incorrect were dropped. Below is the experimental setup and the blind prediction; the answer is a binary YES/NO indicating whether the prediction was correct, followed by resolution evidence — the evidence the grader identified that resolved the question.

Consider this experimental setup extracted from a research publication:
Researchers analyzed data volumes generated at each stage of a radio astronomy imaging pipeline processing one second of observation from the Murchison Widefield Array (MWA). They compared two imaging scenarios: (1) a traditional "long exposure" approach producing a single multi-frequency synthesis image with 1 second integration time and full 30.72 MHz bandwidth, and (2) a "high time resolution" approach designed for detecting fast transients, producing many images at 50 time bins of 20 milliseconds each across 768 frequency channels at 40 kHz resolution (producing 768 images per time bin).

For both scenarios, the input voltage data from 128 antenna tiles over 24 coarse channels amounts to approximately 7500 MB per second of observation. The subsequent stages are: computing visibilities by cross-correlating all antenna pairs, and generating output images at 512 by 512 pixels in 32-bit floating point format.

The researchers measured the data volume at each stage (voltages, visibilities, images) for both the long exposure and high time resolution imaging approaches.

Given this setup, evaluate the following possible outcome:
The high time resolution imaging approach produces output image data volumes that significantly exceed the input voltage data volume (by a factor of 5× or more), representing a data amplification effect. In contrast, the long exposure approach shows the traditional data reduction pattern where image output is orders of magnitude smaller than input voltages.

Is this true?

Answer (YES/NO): YES